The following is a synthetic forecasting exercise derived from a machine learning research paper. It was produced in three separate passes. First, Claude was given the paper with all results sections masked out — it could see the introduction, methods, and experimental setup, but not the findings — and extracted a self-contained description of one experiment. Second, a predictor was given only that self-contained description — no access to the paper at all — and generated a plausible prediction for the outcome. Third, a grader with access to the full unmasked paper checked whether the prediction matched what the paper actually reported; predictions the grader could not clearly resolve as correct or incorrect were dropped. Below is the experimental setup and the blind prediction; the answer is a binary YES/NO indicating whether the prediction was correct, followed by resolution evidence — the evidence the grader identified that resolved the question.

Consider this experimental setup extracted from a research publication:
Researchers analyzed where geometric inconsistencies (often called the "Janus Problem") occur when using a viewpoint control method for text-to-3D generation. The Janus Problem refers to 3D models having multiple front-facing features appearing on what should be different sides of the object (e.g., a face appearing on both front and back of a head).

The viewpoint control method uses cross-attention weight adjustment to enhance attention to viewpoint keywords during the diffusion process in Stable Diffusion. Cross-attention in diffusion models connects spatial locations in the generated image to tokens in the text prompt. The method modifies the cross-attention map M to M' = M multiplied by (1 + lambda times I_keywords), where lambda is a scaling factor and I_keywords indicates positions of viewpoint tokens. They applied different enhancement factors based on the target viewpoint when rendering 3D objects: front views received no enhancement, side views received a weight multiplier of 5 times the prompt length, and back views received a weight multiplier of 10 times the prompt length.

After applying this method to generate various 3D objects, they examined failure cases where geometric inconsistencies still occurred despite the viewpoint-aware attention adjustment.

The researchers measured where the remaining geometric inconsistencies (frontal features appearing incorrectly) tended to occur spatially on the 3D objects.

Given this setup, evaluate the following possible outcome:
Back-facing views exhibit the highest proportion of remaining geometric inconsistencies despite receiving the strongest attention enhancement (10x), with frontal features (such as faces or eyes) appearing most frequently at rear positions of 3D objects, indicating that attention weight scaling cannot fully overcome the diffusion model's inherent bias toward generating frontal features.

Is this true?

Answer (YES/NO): NO